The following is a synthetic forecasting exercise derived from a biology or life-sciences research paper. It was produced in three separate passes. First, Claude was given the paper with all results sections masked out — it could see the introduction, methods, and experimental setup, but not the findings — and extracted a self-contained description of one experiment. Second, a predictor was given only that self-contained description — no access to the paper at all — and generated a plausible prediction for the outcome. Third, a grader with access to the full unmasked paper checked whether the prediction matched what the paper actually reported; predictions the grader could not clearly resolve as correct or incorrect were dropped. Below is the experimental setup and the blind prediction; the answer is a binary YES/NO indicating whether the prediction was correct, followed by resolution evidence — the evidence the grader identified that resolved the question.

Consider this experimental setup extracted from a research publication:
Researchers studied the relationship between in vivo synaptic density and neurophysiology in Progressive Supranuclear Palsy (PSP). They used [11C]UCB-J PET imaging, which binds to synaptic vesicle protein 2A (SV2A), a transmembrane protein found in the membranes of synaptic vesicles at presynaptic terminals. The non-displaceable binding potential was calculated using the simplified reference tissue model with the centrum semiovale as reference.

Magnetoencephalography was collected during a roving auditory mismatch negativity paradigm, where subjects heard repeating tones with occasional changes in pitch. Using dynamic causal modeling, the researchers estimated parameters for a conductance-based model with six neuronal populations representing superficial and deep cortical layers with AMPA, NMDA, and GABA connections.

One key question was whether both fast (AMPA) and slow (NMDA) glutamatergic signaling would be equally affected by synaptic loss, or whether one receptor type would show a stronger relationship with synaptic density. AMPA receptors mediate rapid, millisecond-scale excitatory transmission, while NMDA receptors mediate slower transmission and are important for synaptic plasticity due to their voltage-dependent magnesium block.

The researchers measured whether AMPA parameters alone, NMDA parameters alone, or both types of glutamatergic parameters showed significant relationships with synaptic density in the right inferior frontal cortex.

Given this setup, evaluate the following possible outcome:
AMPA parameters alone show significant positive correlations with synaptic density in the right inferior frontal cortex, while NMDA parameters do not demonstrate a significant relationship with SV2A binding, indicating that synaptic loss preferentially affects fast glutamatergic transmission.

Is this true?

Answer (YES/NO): NO